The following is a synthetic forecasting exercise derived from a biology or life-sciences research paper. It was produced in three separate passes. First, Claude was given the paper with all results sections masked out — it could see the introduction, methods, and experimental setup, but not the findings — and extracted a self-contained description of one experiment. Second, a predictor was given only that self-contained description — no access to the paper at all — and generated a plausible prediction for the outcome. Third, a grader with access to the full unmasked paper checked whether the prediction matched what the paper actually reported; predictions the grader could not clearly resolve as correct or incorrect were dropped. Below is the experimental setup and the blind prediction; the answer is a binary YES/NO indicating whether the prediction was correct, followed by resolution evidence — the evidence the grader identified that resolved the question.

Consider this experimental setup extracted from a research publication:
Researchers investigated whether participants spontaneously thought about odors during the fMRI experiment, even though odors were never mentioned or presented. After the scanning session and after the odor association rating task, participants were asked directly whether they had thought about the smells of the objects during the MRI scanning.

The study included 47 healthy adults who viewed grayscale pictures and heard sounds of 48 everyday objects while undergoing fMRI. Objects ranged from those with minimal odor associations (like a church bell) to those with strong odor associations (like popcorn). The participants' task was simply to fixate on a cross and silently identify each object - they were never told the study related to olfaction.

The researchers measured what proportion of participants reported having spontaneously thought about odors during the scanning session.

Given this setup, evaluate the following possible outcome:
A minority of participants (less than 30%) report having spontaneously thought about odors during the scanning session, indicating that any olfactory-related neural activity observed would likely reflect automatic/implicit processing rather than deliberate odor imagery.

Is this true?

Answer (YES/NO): NO